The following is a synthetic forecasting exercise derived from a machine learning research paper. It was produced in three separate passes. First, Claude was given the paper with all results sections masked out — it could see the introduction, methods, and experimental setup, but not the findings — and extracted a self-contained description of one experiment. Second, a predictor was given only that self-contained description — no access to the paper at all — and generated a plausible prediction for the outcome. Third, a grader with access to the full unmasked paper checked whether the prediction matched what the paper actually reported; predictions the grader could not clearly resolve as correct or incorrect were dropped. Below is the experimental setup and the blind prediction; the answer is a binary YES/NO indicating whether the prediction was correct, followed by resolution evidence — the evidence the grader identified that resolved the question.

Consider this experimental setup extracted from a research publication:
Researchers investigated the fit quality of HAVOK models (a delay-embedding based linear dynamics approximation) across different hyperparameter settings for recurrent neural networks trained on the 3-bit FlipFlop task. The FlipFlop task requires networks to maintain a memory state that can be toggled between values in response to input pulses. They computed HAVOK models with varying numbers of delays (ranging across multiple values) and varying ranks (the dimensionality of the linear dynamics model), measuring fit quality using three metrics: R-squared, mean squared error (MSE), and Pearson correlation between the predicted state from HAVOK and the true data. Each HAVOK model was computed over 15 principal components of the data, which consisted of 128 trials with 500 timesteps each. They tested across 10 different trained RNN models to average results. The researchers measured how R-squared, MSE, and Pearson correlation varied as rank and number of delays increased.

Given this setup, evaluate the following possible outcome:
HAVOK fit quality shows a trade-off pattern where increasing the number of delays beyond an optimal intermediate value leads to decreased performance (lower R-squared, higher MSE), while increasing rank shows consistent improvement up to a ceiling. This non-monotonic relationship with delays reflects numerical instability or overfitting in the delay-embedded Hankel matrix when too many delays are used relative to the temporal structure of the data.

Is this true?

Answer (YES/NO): NO